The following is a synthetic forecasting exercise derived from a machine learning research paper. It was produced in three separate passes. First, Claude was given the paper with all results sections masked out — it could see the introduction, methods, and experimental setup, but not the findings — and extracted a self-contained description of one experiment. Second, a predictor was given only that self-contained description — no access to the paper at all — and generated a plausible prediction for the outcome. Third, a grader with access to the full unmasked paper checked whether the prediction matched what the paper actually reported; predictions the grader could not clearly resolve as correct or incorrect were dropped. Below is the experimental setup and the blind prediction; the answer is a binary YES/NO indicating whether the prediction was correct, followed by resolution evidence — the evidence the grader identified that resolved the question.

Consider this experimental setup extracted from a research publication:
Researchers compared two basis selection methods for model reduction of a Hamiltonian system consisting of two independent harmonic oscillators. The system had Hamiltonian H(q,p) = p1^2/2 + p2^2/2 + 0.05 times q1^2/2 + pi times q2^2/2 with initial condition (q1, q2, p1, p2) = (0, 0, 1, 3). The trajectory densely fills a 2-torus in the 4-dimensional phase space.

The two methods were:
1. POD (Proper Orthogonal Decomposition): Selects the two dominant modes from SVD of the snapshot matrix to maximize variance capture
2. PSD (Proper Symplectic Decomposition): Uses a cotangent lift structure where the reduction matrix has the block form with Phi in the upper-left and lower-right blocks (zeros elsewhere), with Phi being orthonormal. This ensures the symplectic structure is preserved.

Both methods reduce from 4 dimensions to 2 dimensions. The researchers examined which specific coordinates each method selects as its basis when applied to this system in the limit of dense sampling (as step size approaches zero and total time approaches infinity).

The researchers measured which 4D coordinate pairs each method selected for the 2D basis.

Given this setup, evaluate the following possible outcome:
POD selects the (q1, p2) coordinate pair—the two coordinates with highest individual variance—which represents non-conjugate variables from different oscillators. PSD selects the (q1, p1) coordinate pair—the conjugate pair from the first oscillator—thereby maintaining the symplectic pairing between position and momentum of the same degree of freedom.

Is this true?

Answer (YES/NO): YES